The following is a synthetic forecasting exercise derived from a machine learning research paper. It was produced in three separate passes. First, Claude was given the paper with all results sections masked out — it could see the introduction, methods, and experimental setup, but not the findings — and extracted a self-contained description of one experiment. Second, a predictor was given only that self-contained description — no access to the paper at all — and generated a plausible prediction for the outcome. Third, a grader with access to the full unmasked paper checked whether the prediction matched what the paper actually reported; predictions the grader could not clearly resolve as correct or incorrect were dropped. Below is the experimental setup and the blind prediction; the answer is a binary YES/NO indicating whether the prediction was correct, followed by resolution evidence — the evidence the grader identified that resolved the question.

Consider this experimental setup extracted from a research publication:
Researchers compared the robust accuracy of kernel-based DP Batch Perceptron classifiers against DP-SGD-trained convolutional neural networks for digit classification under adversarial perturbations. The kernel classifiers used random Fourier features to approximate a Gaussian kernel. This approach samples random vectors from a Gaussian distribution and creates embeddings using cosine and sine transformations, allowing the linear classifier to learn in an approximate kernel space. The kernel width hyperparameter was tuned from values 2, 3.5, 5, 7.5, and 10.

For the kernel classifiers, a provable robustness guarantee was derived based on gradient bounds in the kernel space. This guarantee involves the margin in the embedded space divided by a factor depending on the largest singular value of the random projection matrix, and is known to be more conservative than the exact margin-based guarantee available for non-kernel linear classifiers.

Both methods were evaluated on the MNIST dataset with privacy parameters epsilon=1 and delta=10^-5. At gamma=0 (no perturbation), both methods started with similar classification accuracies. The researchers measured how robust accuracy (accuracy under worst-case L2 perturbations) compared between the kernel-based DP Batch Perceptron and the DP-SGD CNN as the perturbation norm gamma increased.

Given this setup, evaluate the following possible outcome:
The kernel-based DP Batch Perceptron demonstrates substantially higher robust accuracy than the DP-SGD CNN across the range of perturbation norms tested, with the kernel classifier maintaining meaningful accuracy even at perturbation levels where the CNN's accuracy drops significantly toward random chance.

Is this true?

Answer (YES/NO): NO